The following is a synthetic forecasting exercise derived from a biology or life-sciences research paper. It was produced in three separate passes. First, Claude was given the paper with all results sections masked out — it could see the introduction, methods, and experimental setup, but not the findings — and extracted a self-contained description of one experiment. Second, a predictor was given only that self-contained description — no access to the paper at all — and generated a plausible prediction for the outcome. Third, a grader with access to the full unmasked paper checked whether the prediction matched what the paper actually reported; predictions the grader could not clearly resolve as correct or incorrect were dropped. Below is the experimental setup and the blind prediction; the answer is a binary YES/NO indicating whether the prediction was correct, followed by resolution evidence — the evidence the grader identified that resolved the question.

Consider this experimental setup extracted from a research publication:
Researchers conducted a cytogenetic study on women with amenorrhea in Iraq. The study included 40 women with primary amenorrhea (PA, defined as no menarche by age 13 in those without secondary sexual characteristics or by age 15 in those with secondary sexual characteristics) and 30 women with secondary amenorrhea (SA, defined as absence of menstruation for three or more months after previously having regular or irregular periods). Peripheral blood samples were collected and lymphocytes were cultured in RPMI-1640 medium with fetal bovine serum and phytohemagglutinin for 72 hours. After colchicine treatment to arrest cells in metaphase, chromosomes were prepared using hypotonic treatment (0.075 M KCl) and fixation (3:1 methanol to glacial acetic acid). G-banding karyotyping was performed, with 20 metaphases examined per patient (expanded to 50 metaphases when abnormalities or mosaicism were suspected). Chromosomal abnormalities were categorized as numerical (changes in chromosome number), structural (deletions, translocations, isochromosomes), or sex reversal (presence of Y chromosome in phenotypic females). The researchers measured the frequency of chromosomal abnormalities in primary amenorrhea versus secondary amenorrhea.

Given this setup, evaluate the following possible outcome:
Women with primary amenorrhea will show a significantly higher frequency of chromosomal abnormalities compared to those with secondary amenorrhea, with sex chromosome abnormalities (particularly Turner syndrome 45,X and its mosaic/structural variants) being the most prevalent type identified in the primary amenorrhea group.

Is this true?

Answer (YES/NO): YES